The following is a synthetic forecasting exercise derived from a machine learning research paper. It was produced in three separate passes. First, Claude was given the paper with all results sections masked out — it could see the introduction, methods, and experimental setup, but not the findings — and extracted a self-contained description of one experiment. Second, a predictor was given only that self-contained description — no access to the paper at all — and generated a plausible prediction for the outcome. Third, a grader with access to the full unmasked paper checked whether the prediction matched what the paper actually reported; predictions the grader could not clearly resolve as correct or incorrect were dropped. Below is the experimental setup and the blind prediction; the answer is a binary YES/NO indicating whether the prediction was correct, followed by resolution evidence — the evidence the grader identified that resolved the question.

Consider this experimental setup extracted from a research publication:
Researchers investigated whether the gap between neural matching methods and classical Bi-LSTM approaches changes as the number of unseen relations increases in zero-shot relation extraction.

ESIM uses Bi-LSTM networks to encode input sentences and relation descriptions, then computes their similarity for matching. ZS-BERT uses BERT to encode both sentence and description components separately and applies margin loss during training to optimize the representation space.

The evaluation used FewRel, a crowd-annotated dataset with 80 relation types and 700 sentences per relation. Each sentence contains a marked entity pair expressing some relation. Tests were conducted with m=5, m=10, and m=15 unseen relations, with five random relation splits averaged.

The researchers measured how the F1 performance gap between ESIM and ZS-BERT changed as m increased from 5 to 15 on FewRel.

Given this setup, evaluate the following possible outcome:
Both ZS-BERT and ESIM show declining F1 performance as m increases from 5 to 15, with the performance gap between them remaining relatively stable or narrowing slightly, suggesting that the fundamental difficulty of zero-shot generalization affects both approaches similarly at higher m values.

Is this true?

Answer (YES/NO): NO